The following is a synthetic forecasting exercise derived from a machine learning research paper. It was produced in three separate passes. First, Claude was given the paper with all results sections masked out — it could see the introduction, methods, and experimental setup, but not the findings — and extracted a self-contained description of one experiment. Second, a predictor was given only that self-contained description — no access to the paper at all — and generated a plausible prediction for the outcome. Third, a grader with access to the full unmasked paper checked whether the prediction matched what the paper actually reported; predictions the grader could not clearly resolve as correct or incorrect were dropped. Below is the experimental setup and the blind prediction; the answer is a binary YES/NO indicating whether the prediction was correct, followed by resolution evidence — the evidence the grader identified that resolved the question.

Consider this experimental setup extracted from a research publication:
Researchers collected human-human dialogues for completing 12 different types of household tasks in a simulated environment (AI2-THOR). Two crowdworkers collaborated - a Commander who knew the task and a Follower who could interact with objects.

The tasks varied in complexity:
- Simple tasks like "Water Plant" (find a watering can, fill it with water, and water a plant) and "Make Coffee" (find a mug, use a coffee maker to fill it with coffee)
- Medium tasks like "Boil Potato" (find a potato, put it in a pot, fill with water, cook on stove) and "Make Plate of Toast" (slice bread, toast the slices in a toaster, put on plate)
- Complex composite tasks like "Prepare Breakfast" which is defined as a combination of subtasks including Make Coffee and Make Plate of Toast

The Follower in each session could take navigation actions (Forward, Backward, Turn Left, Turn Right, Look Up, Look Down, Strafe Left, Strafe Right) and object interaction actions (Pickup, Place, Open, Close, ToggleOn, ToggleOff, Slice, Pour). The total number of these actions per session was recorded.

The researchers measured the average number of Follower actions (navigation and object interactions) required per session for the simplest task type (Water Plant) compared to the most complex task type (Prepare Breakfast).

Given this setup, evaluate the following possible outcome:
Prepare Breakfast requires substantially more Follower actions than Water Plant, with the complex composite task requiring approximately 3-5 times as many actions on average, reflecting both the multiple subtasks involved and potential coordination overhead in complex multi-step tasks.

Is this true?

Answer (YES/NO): NO